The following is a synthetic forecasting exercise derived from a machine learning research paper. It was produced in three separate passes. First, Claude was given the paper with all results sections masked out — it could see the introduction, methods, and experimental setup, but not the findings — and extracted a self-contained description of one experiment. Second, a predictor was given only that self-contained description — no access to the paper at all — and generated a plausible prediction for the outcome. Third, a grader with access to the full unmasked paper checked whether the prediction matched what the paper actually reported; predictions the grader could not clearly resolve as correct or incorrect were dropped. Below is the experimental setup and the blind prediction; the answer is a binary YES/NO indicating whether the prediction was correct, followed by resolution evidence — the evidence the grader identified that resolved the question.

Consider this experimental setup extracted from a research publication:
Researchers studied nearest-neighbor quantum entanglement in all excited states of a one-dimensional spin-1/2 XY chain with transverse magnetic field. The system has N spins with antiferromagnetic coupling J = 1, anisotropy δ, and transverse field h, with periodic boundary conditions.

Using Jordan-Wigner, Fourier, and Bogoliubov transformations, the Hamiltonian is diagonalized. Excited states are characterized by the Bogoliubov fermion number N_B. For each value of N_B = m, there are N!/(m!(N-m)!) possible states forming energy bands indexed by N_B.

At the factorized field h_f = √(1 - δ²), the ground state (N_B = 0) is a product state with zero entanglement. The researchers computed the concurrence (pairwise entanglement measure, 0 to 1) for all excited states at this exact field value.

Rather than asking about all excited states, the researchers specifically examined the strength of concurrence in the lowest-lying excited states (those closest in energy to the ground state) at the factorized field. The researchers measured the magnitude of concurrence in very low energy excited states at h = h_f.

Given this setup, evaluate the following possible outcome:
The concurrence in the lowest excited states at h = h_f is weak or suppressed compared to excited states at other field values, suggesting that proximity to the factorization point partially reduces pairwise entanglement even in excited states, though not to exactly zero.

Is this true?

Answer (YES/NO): YES